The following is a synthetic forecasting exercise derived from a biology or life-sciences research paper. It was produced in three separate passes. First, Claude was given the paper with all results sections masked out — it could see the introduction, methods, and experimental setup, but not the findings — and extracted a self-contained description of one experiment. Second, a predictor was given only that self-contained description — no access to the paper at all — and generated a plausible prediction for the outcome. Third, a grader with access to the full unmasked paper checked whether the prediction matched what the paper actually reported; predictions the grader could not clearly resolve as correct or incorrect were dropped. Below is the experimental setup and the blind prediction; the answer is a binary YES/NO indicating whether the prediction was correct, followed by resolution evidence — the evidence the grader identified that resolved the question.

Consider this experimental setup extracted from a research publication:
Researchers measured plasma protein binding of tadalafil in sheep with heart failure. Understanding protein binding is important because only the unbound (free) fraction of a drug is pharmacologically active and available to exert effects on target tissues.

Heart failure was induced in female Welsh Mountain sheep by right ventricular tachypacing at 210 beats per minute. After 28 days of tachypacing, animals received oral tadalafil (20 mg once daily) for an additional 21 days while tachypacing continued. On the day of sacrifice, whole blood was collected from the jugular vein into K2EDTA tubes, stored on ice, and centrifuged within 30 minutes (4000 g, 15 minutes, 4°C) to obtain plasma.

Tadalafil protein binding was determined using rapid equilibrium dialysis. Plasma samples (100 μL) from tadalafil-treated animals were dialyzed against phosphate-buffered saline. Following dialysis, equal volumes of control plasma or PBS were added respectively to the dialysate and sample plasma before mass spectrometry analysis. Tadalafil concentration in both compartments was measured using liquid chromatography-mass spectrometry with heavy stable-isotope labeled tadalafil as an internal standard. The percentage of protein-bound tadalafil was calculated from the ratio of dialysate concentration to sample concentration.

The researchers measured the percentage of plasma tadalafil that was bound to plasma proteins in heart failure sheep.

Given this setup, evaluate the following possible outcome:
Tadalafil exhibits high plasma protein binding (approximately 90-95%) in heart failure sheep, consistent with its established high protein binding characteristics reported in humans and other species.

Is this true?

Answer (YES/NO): YES